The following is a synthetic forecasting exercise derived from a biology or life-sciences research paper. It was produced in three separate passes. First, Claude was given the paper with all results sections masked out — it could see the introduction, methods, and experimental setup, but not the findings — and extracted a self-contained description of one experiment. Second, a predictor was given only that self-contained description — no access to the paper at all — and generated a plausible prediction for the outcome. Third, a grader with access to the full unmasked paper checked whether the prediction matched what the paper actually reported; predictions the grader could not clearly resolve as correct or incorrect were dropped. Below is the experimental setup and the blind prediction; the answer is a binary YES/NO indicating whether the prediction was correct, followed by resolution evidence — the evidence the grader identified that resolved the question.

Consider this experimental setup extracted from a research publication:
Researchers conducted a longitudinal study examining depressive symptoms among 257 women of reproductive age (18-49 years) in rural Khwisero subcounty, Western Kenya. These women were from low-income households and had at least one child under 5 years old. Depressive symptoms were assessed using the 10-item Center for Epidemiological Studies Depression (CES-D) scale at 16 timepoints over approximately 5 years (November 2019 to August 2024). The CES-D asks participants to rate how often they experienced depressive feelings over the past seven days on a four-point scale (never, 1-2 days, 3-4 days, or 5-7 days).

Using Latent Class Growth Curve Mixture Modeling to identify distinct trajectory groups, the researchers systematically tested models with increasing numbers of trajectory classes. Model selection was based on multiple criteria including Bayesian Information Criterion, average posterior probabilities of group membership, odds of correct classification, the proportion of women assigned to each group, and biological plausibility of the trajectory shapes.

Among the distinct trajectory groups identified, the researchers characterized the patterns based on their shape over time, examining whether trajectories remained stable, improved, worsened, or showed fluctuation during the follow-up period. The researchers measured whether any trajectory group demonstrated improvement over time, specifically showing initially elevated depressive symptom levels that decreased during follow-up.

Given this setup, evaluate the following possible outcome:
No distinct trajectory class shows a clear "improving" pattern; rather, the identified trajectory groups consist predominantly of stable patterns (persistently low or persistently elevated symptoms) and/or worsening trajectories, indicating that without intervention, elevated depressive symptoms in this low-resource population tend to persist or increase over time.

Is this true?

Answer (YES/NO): NO